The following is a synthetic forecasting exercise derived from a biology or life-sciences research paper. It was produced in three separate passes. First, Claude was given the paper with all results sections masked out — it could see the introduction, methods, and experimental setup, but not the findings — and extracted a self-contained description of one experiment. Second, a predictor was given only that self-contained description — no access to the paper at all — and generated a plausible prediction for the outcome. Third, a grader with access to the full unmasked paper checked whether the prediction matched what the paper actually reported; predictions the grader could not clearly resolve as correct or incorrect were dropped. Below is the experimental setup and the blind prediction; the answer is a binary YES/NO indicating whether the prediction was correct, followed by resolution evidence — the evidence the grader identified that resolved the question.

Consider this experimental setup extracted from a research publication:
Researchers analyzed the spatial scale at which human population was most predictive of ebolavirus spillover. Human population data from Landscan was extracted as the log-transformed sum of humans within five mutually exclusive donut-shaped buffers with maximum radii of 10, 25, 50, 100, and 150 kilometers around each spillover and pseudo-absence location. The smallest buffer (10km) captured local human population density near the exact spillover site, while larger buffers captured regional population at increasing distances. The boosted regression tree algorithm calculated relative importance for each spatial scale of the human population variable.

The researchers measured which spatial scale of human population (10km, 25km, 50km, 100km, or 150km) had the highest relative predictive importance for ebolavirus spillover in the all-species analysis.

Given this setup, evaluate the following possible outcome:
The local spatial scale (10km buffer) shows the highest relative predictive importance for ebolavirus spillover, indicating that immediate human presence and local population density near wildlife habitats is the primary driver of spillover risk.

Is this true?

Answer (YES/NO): NO